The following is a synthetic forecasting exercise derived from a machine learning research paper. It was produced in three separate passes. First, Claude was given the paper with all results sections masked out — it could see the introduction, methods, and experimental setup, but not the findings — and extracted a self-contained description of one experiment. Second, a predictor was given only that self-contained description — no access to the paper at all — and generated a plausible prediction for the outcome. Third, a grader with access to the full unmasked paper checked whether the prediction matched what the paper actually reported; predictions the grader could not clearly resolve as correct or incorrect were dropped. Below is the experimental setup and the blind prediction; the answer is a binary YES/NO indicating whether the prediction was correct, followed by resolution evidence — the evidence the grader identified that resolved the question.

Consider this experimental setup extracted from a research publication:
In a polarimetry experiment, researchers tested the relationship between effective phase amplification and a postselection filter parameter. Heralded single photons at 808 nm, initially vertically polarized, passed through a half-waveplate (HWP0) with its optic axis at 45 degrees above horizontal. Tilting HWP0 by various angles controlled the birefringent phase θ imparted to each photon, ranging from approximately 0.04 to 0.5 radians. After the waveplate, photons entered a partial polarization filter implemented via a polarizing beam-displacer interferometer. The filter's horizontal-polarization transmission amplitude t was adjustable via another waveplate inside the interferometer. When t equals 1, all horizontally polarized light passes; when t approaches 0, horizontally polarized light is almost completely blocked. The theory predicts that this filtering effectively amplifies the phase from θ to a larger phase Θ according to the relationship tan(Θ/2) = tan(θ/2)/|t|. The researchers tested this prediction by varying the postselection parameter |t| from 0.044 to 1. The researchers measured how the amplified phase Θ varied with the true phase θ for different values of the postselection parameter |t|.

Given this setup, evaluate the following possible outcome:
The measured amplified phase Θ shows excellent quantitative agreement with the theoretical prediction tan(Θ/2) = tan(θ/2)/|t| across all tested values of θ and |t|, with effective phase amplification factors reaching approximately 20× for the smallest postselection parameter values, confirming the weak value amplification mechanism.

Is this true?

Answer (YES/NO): NO